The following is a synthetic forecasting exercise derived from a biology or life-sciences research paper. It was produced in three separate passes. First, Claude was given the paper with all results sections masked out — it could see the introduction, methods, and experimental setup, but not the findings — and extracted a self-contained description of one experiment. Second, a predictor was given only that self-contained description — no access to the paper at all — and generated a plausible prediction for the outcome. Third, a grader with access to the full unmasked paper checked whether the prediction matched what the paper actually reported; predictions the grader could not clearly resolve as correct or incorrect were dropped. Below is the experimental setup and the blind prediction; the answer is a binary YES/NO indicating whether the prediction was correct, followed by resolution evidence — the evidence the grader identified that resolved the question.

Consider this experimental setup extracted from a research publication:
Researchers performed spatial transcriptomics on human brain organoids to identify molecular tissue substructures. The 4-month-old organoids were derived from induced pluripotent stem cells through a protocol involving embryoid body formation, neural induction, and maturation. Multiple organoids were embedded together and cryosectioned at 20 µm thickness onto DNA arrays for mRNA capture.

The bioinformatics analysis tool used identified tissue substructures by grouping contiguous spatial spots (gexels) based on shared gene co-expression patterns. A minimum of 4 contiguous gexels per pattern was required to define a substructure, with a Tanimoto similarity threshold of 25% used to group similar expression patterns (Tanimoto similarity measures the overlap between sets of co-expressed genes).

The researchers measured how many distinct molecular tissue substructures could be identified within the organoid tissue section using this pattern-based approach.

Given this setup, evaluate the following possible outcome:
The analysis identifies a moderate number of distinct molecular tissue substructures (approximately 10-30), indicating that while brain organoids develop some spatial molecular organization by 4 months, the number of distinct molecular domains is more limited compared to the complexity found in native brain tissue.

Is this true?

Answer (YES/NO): YES